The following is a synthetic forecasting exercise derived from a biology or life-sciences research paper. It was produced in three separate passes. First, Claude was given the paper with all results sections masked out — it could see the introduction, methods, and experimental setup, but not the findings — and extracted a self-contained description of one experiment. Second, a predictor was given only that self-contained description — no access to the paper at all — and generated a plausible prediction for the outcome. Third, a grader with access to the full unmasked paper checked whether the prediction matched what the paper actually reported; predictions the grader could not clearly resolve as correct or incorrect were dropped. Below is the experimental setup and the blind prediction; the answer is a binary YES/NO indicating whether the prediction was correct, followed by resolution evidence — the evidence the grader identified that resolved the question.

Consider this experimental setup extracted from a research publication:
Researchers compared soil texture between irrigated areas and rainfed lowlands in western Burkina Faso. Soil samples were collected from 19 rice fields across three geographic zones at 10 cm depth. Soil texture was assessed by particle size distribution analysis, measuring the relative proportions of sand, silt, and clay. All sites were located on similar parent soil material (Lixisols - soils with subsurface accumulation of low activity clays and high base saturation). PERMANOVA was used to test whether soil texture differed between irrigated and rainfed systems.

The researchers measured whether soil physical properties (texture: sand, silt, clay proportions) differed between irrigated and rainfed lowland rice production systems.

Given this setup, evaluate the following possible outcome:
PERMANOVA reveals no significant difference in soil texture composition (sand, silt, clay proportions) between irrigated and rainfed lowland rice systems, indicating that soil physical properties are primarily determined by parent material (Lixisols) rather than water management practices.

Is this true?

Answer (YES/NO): YES